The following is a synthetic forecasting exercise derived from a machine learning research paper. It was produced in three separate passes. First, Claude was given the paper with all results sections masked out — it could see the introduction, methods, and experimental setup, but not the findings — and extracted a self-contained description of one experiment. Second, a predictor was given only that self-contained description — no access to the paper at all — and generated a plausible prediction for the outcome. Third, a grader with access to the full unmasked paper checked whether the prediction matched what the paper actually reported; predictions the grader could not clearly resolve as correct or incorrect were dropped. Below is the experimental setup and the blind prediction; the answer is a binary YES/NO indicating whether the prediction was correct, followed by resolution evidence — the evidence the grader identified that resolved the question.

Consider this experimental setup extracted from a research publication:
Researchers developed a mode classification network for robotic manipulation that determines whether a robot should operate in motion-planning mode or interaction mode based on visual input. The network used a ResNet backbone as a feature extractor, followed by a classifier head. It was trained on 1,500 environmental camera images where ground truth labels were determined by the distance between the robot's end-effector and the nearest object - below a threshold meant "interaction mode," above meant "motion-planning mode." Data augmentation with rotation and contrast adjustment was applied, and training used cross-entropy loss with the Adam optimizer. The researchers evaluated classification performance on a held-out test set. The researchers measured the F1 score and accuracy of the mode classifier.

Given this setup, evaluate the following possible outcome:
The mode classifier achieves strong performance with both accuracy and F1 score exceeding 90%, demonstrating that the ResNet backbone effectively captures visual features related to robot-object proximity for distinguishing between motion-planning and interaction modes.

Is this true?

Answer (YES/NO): NO